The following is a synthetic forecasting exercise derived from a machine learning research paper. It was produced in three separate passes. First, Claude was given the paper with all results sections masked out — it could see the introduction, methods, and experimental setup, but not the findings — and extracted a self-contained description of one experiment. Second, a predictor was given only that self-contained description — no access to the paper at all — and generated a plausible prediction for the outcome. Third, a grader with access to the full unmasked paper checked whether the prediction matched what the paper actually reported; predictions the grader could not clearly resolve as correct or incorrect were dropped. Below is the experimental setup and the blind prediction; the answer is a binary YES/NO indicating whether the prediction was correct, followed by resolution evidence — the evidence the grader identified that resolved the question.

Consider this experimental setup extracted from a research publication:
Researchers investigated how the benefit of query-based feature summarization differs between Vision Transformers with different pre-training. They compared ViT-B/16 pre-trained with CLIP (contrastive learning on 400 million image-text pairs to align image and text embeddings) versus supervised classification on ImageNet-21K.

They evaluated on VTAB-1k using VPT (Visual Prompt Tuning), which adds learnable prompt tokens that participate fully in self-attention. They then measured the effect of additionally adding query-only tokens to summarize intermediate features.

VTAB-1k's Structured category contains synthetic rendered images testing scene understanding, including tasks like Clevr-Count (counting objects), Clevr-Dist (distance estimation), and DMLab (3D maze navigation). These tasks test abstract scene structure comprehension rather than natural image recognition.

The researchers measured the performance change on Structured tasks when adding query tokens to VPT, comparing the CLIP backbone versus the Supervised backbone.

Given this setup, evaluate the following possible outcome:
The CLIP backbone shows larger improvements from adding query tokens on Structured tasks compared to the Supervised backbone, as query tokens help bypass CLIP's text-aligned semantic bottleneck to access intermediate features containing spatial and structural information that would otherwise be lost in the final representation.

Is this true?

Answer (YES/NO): YES